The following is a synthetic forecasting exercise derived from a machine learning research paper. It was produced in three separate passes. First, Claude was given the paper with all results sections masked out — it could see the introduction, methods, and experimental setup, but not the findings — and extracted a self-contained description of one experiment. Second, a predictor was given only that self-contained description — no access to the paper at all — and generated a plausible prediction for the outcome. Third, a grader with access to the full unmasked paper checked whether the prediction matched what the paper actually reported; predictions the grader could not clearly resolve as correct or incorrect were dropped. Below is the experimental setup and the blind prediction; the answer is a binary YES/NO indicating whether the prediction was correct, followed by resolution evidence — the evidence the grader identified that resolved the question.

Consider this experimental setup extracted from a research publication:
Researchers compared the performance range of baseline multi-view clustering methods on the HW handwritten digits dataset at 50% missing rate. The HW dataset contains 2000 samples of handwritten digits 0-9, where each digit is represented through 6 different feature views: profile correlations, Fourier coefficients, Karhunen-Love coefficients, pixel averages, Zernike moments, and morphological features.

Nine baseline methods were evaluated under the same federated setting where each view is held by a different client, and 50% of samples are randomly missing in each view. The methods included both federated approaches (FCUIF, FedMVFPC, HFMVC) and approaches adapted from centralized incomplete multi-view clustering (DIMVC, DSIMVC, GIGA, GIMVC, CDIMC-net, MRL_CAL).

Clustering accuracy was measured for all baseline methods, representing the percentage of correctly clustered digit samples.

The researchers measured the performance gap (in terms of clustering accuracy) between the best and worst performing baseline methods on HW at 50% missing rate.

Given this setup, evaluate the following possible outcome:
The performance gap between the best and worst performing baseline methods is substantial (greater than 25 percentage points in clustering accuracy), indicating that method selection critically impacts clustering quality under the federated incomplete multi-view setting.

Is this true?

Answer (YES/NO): YES